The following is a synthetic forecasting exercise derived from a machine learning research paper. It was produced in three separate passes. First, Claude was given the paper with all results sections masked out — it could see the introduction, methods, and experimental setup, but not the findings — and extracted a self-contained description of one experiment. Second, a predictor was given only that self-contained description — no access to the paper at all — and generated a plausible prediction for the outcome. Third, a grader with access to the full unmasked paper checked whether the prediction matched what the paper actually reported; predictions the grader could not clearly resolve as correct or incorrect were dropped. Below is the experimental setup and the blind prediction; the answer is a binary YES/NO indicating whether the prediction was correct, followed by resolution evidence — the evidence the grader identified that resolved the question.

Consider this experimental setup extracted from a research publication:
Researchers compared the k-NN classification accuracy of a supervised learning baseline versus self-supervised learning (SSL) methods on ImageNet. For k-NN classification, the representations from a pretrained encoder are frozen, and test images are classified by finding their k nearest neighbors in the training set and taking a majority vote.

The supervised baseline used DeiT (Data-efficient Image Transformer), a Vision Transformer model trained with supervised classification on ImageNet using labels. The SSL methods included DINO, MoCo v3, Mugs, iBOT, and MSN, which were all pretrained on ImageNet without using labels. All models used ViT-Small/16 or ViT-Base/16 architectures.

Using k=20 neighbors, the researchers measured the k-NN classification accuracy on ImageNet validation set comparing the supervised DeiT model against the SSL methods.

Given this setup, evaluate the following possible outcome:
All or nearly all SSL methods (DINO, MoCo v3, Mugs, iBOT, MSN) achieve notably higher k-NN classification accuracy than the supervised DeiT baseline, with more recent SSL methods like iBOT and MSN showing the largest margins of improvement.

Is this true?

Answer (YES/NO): NO